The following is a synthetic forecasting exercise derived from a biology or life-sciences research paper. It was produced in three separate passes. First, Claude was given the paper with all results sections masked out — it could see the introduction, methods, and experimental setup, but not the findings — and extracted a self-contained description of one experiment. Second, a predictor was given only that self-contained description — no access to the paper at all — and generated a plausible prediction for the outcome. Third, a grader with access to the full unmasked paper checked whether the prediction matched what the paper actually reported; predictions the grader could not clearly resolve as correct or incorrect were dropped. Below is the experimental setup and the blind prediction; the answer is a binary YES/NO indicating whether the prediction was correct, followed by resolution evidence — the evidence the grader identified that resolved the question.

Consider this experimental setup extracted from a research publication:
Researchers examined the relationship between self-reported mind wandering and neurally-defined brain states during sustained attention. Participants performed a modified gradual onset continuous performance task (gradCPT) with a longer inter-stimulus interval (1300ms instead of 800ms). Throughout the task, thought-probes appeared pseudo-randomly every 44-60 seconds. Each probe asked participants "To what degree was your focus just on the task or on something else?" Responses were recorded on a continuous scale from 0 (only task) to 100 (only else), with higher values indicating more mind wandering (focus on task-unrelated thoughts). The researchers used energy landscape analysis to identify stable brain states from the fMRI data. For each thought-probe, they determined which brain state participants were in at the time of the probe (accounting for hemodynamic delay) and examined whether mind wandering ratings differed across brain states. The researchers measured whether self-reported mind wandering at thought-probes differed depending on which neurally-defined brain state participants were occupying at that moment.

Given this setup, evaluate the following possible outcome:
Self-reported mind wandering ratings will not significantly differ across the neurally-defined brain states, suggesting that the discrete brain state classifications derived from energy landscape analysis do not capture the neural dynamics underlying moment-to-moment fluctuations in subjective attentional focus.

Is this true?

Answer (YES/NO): YES